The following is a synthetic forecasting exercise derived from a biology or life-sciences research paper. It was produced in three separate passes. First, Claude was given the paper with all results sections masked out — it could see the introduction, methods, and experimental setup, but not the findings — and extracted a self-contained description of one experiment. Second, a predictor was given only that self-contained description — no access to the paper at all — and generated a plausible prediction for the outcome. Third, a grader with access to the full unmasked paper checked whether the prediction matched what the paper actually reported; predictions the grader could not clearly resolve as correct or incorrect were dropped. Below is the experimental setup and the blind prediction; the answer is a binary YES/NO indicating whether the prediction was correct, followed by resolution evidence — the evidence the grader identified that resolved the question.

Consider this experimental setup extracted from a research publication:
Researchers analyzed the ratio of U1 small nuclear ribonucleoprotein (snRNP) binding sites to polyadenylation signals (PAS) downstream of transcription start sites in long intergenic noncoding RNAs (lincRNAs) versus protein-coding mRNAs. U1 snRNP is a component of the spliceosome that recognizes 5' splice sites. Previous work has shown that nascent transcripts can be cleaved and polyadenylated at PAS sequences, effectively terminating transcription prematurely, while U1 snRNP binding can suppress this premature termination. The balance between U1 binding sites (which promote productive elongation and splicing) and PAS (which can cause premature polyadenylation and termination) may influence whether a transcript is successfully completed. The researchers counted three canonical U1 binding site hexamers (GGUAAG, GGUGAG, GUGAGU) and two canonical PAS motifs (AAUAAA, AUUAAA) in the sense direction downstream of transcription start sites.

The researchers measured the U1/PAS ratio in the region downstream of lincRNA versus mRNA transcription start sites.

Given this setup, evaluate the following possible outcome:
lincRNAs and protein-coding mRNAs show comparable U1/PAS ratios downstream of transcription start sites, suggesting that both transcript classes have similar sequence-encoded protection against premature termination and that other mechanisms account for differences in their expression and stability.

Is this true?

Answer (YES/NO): YES